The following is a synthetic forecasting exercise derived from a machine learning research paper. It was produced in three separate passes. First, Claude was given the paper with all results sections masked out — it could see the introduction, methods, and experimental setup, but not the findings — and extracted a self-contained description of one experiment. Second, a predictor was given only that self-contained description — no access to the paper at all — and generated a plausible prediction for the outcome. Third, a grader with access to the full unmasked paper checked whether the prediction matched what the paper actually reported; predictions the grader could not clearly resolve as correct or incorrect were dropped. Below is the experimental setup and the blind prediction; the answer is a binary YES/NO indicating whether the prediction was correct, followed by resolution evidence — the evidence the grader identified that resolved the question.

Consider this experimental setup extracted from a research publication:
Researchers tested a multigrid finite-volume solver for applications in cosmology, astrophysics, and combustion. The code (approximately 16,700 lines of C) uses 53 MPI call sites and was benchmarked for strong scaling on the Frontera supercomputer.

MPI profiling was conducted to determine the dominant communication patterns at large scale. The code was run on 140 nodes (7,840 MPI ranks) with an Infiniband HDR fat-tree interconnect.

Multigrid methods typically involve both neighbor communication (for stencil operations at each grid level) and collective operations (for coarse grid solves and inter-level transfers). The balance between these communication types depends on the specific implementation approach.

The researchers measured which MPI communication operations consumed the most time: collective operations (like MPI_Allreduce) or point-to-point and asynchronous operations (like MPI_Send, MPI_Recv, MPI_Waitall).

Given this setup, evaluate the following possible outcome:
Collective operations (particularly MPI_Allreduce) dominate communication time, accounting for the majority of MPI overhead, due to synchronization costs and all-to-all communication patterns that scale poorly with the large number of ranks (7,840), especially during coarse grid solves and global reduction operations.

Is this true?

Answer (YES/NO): NO